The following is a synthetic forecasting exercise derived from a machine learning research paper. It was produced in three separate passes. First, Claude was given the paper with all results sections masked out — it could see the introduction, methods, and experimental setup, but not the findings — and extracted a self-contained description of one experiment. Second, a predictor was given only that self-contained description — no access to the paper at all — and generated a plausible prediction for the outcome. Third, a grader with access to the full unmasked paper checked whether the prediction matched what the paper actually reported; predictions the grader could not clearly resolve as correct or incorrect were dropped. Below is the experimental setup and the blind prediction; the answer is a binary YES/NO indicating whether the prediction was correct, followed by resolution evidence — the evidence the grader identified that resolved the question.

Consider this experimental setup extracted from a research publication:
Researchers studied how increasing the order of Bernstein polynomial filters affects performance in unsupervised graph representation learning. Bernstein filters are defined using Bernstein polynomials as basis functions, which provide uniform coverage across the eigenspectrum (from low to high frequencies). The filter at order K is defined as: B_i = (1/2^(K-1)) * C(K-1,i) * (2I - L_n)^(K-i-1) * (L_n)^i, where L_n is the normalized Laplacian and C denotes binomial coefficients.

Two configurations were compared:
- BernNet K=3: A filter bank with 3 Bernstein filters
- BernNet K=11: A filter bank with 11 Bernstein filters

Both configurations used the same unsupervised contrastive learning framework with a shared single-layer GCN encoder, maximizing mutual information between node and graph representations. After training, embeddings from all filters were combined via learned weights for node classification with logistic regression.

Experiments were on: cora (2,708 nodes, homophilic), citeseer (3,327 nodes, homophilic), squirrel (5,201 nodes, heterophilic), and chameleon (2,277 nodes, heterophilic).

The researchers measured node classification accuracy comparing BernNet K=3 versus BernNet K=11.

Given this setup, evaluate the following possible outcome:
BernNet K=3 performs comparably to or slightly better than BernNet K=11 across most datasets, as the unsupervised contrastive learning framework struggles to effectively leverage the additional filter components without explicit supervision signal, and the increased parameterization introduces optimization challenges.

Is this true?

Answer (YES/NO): NO